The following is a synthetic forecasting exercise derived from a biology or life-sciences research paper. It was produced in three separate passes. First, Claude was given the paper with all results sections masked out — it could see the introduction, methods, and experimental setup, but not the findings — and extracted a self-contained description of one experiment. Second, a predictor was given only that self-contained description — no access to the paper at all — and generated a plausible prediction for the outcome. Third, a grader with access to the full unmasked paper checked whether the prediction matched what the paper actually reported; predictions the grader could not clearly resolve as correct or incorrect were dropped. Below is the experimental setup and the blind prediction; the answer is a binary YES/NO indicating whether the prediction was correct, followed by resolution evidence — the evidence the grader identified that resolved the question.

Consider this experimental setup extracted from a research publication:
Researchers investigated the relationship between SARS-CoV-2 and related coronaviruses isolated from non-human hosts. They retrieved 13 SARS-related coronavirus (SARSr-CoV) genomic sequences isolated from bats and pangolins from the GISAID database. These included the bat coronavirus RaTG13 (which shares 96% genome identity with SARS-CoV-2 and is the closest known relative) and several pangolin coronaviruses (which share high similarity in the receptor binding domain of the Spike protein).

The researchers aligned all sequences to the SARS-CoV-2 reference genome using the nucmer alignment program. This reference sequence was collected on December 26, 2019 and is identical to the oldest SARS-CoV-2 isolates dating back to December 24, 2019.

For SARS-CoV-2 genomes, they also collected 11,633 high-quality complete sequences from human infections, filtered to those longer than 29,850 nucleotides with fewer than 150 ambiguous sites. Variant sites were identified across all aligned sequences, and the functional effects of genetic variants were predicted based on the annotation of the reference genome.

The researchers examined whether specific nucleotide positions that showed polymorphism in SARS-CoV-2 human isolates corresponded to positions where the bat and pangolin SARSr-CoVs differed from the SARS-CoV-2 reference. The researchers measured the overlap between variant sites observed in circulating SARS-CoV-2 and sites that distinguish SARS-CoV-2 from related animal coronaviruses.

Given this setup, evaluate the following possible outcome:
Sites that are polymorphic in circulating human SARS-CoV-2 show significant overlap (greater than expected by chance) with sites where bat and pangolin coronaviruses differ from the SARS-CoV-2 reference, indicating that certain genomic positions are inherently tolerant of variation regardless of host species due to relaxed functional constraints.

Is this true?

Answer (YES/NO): NO